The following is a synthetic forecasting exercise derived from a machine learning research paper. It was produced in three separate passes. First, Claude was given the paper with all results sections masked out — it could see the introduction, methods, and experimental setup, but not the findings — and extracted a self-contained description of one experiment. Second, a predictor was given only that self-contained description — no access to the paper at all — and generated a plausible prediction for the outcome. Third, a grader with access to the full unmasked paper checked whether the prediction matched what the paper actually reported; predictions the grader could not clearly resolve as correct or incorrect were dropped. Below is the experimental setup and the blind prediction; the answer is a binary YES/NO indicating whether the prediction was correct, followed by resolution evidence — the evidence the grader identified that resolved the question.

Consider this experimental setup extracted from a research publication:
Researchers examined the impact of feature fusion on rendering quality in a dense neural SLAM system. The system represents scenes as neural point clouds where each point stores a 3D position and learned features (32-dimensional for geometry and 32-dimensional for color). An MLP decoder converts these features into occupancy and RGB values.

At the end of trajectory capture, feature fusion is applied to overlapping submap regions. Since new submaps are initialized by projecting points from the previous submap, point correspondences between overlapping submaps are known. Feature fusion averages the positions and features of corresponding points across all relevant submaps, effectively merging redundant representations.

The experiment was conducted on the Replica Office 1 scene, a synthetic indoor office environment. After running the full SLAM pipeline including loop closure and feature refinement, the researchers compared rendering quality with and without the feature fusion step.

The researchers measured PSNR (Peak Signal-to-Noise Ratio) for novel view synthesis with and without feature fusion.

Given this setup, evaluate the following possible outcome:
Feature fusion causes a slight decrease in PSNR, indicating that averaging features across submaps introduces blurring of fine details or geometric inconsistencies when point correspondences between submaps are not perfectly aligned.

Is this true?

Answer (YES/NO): NO